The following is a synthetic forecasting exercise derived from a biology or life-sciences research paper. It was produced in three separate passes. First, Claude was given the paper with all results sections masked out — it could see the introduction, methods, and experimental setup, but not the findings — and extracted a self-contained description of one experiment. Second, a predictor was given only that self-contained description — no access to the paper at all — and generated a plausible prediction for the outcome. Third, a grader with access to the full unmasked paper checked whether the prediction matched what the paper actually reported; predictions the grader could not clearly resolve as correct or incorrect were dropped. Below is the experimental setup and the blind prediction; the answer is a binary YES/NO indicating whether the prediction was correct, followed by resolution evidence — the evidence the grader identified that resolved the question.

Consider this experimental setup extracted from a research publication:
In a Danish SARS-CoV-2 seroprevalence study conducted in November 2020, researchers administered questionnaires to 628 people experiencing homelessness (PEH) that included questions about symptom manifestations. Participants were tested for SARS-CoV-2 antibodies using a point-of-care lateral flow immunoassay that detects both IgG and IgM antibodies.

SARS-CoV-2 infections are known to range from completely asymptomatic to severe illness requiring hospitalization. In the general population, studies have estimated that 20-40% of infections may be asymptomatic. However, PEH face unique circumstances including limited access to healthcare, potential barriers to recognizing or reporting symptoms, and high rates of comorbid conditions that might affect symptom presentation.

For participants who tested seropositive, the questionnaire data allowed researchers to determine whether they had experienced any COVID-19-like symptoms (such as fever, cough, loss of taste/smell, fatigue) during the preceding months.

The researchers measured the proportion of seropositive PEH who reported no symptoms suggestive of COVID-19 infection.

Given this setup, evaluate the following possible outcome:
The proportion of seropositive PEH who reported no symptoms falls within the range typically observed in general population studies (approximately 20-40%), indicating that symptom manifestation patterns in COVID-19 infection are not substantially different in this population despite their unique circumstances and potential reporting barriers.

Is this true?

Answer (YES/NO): NO